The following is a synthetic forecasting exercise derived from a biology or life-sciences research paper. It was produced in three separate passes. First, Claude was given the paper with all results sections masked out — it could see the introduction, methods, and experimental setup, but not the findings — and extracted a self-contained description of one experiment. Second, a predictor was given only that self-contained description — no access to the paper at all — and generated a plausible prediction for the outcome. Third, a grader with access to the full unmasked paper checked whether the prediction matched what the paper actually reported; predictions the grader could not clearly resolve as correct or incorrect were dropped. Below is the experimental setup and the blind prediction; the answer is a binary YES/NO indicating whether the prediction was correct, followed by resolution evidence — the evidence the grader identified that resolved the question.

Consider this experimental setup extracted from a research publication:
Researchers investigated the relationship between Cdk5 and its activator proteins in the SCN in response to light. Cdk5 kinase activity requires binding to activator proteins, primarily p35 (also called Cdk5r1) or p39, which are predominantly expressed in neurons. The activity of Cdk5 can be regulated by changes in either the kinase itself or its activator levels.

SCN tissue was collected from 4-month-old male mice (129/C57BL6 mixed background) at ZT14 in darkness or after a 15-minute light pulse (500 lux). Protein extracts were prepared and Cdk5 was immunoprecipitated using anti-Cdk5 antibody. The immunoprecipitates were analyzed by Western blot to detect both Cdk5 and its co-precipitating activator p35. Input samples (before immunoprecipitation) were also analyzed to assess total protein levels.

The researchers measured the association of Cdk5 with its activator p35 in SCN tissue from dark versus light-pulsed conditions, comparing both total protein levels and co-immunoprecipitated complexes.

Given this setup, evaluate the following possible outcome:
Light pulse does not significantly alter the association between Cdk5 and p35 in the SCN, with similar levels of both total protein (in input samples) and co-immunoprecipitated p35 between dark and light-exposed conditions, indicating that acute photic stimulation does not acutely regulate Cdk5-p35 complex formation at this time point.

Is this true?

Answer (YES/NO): NO